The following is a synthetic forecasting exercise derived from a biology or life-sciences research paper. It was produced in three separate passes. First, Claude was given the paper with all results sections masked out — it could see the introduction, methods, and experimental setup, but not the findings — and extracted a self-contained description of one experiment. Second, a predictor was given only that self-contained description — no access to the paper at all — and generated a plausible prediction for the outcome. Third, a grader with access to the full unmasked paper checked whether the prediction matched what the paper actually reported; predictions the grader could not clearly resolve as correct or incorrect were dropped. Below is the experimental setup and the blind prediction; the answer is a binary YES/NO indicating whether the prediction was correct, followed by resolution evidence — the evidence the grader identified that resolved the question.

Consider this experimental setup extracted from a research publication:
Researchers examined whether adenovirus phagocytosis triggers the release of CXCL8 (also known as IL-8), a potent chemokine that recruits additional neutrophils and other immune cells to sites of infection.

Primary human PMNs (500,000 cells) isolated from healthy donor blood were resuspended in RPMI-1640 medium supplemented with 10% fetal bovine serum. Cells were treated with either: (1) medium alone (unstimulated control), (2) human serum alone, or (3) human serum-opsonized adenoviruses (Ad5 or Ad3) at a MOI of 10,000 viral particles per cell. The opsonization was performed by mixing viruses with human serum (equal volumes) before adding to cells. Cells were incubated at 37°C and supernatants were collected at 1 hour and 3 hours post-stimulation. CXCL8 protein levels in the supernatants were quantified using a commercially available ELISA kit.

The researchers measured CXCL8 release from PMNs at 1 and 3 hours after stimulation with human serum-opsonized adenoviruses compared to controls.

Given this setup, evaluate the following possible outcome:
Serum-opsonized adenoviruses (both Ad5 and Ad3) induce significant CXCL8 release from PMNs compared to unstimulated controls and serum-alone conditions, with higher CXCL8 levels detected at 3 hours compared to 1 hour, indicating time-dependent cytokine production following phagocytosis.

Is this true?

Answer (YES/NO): YES